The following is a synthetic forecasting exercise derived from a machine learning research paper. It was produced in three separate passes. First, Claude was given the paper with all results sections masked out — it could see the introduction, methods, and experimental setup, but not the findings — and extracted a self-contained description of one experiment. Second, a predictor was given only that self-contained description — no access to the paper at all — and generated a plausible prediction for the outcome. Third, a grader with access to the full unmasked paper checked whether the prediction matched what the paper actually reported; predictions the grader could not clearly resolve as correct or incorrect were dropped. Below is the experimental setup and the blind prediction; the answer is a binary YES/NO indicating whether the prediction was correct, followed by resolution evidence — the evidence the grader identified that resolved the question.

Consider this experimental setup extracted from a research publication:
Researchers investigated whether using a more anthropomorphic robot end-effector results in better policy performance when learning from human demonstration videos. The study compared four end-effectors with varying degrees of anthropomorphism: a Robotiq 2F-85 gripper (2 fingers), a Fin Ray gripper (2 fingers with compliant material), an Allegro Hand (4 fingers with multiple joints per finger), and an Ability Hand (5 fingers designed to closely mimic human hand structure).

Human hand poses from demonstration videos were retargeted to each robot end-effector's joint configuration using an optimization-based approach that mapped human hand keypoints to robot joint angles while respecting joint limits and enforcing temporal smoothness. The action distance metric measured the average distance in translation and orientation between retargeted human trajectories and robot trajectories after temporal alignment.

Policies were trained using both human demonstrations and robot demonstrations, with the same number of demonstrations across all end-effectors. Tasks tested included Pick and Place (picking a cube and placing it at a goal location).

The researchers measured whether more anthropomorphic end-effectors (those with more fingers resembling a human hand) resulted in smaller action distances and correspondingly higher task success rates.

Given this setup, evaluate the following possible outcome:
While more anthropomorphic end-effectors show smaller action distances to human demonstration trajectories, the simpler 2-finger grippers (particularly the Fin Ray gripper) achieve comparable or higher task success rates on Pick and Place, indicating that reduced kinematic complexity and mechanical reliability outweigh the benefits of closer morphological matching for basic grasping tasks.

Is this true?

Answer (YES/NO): NO